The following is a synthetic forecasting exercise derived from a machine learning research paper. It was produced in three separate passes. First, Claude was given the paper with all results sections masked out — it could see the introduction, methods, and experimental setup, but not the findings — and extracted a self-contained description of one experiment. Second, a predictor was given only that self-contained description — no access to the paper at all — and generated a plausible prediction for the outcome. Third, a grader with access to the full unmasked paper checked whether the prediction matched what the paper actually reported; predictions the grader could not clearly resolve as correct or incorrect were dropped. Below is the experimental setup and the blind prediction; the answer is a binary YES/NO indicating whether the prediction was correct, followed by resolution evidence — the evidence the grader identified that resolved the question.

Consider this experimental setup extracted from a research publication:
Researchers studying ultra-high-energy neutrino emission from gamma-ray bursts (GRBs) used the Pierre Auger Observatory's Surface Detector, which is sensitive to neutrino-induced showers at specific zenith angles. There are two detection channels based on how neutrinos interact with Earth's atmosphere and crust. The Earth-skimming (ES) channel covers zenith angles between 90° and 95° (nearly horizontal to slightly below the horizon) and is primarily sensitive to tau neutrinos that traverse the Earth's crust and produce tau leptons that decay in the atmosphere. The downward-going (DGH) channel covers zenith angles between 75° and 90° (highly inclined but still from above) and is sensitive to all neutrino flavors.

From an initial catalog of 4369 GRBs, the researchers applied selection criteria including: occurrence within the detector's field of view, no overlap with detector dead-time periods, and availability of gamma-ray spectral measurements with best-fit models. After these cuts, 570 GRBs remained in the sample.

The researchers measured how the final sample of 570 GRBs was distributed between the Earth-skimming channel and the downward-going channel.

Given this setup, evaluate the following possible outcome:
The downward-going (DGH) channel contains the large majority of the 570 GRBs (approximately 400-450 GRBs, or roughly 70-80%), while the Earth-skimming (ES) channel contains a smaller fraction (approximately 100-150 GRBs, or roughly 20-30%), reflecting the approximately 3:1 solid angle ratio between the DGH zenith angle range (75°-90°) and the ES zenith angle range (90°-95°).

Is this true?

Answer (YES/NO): YES